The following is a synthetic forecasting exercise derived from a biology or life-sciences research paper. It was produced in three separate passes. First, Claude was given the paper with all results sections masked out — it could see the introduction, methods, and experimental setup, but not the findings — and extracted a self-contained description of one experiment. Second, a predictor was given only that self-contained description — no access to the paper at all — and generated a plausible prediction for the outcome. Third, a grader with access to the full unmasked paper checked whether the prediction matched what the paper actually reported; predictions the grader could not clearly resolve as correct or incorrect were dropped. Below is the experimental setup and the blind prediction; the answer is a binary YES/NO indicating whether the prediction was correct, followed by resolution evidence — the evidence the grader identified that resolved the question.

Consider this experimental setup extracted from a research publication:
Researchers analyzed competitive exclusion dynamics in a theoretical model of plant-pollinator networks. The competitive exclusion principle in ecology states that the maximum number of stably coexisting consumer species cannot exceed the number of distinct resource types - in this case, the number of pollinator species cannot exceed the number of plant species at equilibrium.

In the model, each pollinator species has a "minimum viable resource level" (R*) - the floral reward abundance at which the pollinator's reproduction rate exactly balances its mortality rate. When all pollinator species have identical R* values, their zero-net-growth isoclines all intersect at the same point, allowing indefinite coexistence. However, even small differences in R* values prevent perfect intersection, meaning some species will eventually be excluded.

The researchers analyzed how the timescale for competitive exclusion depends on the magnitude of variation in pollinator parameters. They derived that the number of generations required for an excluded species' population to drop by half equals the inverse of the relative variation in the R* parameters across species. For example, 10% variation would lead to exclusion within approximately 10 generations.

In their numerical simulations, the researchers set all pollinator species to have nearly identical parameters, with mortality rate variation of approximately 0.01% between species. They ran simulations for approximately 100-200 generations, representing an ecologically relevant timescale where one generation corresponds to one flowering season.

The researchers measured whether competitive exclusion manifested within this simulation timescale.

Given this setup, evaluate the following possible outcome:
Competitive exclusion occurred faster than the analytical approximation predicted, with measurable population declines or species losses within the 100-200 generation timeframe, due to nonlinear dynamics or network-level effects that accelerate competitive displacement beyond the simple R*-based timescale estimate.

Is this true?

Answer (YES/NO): NO